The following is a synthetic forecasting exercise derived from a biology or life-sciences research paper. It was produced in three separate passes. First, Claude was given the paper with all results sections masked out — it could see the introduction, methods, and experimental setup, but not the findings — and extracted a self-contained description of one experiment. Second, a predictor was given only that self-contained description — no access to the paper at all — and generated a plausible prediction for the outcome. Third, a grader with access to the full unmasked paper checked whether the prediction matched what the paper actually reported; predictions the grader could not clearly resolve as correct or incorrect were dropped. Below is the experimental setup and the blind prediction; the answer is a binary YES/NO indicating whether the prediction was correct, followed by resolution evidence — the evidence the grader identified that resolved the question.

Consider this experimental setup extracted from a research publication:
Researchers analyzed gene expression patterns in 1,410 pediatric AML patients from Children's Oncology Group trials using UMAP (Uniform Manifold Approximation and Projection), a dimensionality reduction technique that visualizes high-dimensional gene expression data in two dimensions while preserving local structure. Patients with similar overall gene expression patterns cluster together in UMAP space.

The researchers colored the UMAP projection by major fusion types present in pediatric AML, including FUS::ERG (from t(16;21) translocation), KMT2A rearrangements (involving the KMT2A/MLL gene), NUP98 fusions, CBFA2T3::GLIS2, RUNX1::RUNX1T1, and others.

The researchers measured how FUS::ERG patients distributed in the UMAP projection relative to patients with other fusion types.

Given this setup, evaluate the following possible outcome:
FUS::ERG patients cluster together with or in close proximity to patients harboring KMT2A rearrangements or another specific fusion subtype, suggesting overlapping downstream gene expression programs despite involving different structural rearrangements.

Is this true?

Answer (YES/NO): NO